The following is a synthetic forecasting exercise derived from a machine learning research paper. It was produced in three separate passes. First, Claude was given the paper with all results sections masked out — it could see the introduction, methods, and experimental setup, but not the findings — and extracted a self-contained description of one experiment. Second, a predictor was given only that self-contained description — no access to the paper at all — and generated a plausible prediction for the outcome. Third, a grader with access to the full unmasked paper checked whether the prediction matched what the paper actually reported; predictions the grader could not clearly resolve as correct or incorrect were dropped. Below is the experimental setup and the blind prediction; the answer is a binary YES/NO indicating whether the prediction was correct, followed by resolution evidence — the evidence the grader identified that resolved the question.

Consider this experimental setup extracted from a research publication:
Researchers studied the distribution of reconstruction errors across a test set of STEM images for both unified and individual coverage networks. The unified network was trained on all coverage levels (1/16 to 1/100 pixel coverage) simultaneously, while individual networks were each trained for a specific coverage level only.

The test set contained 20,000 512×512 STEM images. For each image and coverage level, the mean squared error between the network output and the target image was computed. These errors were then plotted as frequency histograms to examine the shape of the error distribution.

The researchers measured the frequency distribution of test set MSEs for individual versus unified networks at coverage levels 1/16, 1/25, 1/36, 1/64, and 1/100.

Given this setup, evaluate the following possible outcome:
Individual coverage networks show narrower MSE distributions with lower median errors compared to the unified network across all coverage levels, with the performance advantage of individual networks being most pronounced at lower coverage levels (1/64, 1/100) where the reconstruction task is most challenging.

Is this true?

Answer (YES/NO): NO